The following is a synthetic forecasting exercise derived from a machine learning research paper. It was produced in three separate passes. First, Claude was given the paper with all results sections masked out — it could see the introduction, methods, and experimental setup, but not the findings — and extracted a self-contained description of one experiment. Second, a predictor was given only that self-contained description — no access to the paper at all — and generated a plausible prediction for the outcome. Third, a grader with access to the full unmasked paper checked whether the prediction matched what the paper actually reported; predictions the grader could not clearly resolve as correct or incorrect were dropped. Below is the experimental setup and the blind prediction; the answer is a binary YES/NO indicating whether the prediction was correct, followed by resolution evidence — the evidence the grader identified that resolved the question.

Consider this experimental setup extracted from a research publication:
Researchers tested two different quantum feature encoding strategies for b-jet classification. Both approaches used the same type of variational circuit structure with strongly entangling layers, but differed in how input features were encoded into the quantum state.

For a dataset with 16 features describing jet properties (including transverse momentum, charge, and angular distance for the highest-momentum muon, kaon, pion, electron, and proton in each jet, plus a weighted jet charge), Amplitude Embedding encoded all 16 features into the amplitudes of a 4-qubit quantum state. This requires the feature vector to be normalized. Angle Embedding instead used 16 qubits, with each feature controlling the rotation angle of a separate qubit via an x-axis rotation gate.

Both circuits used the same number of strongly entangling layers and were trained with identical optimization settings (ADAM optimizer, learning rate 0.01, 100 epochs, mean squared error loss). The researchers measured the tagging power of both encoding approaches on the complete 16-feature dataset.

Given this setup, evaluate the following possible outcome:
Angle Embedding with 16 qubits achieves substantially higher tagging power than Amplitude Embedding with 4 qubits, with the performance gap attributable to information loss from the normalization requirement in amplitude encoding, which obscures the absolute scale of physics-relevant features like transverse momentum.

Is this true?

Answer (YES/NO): NO